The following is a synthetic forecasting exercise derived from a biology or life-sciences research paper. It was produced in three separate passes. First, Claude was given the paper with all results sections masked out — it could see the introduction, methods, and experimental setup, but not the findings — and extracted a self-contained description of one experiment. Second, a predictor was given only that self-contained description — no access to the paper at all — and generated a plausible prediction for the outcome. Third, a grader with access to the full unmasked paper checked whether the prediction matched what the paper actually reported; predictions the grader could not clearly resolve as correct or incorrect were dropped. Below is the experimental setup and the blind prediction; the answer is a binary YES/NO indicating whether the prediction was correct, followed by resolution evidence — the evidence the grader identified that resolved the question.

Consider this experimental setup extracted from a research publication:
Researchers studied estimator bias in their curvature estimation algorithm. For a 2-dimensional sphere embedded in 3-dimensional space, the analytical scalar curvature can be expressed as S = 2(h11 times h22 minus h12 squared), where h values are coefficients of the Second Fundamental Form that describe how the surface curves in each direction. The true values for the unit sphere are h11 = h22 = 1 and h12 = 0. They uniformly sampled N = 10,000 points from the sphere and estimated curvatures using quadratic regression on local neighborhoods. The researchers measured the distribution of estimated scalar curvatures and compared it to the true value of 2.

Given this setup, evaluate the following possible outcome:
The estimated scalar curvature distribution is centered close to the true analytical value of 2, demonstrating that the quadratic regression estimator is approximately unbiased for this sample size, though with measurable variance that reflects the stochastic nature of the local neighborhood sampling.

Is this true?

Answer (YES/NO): NO